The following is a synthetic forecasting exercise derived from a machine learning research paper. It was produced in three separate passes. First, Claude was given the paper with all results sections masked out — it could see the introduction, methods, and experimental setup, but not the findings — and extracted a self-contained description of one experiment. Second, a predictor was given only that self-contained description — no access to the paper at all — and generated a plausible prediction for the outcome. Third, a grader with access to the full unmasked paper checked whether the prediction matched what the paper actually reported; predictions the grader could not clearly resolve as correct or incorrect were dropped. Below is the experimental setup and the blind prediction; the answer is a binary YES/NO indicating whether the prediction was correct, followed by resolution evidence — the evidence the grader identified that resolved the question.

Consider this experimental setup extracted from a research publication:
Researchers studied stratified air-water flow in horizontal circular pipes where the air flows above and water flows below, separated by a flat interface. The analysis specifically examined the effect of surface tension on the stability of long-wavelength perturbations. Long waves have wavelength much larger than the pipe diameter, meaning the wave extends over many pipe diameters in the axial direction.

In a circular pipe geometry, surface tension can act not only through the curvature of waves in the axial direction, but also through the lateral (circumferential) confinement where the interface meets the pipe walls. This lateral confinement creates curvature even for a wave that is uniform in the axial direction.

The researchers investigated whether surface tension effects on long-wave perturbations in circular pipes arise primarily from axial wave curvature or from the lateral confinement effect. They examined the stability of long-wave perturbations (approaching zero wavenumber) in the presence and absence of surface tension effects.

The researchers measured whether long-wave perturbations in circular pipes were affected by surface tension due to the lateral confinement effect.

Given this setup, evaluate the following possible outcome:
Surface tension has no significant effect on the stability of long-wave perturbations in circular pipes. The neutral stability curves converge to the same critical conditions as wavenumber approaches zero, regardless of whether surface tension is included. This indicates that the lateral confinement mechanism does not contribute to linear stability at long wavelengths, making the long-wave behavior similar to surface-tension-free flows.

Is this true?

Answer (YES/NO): NO